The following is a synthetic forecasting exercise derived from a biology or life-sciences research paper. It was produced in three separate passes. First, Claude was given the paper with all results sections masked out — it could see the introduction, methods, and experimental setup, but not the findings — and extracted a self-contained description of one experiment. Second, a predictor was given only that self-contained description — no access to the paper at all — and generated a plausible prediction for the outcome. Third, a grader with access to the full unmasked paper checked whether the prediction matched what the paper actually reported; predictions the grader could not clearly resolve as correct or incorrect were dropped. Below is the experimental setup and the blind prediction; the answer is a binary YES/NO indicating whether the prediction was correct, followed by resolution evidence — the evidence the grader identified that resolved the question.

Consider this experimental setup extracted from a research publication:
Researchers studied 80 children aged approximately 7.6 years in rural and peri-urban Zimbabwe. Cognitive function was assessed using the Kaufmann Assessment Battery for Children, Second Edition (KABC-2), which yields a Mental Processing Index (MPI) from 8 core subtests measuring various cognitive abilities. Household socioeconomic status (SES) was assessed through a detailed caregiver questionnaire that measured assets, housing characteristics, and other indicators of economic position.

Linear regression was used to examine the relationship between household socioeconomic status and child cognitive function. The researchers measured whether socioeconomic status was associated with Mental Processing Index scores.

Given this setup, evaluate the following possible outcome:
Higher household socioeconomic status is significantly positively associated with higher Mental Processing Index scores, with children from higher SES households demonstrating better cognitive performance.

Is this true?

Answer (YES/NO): NO